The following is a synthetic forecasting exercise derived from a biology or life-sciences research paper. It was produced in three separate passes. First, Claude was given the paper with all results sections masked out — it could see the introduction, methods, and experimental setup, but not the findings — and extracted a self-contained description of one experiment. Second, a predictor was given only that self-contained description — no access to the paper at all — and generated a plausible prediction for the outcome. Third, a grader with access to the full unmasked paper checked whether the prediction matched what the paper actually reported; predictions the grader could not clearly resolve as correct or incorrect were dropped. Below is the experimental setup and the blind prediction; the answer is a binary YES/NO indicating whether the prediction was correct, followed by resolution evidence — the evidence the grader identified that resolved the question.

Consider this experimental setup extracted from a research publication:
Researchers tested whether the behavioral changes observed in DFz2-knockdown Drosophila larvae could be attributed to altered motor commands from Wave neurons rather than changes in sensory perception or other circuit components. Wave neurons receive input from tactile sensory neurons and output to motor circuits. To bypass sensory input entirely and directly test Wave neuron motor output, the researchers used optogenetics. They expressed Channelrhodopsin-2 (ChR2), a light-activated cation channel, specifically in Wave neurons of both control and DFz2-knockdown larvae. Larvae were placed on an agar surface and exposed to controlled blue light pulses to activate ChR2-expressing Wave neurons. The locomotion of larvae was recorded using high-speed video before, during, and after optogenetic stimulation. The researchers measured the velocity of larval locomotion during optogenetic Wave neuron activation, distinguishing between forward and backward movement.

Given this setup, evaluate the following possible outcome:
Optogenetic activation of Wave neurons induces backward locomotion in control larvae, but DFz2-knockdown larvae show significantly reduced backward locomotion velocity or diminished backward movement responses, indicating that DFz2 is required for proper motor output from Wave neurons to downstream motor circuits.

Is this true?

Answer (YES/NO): YES